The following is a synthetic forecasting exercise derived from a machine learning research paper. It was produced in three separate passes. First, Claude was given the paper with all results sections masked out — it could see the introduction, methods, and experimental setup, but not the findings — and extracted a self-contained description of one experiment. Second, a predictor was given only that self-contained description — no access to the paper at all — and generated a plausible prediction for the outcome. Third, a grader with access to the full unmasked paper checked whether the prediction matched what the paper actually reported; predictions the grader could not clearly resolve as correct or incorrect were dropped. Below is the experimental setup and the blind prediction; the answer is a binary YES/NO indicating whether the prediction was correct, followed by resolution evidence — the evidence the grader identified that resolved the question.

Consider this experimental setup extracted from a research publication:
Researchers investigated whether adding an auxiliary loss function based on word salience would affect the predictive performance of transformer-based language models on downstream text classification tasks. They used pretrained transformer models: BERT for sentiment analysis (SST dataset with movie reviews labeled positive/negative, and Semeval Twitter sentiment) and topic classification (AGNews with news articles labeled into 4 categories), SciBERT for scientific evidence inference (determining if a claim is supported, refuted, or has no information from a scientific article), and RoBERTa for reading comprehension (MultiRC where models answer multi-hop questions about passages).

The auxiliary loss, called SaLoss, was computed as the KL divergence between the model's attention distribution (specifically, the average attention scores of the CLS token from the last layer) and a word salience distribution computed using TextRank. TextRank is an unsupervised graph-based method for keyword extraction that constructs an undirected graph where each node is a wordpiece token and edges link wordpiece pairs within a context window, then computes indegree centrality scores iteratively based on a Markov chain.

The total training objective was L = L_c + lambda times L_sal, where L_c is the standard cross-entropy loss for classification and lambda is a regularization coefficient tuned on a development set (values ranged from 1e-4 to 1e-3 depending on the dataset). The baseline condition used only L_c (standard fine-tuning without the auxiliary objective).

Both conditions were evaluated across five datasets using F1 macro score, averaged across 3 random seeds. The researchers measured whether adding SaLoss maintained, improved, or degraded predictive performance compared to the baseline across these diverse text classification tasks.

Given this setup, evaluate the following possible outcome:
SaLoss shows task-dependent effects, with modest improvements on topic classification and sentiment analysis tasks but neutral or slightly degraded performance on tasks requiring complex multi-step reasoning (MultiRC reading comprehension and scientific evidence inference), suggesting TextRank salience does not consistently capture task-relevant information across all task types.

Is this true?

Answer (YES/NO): NO